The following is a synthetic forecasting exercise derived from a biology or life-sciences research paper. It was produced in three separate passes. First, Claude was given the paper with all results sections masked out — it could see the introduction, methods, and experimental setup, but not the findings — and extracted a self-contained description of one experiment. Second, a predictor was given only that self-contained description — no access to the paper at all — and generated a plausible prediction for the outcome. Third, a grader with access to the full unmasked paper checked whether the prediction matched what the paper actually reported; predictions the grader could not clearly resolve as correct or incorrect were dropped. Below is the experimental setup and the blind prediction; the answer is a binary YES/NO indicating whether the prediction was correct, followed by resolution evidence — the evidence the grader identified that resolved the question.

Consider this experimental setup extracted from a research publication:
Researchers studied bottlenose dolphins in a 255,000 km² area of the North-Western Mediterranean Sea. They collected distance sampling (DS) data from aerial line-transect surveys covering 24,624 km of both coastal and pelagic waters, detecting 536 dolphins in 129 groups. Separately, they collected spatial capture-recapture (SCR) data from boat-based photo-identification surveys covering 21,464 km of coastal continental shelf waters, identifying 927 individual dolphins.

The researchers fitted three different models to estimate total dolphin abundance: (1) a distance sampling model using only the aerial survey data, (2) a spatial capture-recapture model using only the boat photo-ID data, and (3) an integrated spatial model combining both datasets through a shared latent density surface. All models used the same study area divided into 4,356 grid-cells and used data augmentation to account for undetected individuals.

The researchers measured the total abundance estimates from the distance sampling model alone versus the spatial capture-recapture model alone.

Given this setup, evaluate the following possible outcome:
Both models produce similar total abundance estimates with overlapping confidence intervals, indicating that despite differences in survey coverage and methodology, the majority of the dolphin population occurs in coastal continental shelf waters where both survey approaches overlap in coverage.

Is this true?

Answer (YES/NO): NO